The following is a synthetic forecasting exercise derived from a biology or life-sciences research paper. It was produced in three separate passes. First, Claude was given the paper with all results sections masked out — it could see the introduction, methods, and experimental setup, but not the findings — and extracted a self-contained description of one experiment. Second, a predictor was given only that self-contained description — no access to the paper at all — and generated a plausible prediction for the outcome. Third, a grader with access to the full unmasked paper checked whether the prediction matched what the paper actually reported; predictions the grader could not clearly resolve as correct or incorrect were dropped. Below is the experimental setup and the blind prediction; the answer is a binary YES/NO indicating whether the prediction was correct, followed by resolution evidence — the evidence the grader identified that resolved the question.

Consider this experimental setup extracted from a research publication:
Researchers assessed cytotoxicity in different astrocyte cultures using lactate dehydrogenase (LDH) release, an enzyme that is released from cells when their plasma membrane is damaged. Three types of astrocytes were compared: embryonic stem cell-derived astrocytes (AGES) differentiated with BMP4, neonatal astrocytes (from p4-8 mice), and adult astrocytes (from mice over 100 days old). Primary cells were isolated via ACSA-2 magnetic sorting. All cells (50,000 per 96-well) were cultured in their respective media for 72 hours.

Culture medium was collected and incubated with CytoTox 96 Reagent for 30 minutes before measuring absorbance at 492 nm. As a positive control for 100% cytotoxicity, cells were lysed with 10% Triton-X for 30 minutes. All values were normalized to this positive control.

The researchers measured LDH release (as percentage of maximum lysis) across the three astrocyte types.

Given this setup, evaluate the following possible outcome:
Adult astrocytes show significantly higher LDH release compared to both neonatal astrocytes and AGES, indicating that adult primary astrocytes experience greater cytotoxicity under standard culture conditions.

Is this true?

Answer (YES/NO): NO